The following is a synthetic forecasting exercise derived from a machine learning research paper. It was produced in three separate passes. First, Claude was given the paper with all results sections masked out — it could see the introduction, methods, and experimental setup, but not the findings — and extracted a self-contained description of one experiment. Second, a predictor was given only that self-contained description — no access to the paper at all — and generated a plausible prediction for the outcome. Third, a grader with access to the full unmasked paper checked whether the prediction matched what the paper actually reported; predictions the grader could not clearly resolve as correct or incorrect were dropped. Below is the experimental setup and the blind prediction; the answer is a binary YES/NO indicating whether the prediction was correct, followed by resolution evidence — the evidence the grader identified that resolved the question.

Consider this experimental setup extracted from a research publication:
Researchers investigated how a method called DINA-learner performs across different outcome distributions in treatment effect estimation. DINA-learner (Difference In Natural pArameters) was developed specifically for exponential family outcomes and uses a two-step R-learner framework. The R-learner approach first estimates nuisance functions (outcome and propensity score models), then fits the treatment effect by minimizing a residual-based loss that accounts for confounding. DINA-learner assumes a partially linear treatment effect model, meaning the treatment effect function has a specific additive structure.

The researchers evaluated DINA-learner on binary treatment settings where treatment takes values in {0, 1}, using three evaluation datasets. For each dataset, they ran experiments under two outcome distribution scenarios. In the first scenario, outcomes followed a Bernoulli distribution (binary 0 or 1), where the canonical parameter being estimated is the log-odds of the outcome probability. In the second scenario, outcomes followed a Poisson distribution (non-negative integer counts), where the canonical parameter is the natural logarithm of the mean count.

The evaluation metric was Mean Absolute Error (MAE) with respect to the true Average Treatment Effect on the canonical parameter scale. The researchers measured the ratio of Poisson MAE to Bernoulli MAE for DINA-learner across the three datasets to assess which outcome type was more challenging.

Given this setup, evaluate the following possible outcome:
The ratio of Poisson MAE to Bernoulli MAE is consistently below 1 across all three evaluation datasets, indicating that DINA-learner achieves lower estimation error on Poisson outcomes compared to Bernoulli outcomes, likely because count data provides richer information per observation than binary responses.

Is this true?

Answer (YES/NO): NO